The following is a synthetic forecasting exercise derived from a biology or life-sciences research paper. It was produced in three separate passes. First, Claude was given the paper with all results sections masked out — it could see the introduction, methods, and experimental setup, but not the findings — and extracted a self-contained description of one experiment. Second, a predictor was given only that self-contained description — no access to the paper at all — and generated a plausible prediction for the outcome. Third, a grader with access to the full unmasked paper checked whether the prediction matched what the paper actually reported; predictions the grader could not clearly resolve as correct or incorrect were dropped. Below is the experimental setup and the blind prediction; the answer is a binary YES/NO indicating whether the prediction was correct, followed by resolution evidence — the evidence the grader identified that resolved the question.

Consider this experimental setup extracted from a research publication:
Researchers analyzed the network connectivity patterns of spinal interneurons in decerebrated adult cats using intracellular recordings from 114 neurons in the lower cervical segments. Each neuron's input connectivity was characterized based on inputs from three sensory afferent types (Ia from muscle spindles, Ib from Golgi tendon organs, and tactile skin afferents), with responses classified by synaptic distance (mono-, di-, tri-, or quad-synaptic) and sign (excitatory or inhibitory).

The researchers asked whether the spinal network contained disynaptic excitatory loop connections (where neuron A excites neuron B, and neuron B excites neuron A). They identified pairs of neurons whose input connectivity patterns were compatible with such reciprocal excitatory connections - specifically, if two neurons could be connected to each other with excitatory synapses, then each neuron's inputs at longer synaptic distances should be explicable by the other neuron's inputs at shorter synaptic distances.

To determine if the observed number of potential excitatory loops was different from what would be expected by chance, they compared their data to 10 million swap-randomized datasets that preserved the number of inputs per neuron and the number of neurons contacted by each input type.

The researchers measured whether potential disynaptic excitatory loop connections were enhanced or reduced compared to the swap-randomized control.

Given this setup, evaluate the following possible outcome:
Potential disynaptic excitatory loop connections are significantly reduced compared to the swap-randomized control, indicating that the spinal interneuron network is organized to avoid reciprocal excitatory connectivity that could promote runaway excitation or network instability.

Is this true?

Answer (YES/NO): YES